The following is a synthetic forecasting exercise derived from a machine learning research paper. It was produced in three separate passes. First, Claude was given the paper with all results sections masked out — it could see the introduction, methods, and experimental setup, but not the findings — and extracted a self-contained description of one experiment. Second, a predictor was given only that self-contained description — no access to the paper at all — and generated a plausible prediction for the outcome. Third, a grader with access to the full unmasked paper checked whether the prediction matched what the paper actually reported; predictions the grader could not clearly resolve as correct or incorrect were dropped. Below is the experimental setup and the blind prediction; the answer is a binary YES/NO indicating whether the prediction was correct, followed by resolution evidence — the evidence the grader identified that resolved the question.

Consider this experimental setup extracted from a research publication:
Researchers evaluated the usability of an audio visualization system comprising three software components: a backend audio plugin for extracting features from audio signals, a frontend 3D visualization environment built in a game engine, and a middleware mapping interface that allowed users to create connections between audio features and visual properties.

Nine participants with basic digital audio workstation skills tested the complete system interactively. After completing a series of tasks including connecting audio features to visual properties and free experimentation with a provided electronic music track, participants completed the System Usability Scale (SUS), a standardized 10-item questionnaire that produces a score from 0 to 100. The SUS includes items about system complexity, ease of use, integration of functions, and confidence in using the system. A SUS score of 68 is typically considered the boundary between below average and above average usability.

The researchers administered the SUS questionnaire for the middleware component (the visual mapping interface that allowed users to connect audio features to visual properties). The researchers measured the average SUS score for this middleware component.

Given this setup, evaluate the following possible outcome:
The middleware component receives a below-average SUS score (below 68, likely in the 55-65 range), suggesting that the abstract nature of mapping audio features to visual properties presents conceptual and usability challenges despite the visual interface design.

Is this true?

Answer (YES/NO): YES